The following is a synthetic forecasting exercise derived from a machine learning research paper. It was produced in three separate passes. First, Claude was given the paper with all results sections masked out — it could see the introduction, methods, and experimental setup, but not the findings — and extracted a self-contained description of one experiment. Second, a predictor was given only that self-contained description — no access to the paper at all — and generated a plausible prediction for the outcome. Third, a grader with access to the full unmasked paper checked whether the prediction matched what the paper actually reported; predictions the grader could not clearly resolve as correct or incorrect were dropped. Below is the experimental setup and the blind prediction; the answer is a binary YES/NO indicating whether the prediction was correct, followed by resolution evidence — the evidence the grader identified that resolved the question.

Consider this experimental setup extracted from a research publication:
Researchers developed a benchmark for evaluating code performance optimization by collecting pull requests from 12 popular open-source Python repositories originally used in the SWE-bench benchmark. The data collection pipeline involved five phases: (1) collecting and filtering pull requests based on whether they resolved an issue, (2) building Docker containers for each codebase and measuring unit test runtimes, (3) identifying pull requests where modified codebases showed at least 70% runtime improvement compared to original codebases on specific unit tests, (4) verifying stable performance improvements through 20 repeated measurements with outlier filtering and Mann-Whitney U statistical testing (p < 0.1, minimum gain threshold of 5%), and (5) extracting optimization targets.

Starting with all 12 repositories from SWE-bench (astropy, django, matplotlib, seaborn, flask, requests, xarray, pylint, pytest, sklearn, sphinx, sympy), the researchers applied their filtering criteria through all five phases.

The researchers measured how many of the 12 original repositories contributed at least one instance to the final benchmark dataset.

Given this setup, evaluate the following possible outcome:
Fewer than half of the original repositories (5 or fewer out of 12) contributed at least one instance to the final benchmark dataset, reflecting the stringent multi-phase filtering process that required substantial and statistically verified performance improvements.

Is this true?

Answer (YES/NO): NO